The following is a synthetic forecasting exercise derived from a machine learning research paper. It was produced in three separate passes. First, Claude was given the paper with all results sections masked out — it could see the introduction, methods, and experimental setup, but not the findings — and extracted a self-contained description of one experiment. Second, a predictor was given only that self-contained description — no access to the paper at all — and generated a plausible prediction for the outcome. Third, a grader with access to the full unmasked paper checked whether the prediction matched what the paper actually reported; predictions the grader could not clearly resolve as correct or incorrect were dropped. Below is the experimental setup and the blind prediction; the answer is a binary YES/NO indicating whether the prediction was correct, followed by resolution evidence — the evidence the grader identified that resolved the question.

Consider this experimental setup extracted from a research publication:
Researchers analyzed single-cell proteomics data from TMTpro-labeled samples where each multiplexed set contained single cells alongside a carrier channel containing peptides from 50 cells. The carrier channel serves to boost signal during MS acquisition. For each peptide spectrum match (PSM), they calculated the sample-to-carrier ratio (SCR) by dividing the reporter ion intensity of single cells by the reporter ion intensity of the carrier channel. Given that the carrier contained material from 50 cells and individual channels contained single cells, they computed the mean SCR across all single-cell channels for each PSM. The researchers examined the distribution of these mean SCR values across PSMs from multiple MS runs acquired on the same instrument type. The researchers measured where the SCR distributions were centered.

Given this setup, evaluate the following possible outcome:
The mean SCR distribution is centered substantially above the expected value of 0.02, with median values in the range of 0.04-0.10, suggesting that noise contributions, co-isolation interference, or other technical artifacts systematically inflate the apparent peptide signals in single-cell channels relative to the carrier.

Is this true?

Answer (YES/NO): NO